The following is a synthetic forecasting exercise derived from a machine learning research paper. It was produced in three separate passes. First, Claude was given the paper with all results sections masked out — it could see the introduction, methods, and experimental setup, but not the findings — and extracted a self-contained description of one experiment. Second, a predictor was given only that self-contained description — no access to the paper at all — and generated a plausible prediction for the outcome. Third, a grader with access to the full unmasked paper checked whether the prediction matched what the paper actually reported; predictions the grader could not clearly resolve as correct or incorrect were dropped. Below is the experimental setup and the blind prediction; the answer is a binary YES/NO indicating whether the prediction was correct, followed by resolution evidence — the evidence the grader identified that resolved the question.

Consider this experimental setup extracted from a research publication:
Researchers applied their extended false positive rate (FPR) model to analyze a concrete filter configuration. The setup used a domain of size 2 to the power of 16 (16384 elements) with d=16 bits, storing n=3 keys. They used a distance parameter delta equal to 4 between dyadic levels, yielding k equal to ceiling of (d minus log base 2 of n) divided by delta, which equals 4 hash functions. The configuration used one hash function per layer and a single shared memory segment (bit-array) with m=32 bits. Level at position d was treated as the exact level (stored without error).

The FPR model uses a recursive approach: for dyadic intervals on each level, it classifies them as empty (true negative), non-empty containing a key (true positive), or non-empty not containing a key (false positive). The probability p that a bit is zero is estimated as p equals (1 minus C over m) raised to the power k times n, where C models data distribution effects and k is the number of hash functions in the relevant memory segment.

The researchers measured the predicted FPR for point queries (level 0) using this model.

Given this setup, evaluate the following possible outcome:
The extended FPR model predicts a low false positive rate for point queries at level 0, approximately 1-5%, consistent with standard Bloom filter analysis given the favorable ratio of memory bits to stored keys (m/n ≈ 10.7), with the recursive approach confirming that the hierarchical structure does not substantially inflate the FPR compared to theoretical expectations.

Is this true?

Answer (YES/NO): YES